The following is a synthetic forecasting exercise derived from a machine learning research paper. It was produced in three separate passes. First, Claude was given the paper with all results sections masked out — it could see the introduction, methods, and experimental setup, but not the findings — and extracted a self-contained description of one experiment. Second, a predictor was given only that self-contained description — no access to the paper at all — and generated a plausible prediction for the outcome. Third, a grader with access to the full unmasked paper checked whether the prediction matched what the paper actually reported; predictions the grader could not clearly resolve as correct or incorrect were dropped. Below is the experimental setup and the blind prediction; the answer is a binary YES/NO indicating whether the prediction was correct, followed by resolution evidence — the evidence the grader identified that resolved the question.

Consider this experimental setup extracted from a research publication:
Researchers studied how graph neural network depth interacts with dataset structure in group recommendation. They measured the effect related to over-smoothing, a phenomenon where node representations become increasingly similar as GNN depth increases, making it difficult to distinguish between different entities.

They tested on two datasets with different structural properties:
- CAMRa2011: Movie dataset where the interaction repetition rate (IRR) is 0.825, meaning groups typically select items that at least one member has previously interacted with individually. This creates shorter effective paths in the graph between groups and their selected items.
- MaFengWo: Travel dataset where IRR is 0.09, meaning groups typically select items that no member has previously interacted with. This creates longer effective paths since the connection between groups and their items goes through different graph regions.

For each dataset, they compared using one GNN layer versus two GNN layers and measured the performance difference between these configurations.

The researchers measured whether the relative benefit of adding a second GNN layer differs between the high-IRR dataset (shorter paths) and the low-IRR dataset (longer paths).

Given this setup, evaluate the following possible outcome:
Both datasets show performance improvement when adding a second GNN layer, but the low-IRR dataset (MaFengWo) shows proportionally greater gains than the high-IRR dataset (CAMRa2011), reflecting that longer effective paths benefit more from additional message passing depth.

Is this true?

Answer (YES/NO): NO